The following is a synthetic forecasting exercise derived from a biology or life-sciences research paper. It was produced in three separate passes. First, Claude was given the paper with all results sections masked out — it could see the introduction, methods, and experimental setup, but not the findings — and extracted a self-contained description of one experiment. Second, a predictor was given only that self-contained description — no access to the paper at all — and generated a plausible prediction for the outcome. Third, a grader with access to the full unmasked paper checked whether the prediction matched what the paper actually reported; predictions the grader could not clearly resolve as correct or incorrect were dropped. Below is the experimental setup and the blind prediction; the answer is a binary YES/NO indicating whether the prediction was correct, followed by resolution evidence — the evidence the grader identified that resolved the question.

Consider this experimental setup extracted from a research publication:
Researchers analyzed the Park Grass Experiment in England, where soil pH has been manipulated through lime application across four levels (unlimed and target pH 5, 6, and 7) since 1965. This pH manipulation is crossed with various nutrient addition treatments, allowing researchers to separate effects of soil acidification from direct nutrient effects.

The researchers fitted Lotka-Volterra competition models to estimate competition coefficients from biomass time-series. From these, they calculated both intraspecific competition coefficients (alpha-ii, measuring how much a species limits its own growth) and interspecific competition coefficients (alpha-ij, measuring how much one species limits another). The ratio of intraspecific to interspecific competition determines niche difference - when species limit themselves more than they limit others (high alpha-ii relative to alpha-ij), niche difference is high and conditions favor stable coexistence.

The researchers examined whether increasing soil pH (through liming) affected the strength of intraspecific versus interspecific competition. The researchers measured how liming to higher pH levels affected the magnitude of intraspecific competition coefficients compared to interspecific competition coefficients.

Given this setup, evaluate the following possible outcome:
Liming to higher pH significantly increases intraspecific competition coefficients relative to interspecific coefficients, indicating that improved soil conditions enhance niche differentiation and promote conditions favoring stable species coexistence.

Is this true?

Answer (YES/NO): NO